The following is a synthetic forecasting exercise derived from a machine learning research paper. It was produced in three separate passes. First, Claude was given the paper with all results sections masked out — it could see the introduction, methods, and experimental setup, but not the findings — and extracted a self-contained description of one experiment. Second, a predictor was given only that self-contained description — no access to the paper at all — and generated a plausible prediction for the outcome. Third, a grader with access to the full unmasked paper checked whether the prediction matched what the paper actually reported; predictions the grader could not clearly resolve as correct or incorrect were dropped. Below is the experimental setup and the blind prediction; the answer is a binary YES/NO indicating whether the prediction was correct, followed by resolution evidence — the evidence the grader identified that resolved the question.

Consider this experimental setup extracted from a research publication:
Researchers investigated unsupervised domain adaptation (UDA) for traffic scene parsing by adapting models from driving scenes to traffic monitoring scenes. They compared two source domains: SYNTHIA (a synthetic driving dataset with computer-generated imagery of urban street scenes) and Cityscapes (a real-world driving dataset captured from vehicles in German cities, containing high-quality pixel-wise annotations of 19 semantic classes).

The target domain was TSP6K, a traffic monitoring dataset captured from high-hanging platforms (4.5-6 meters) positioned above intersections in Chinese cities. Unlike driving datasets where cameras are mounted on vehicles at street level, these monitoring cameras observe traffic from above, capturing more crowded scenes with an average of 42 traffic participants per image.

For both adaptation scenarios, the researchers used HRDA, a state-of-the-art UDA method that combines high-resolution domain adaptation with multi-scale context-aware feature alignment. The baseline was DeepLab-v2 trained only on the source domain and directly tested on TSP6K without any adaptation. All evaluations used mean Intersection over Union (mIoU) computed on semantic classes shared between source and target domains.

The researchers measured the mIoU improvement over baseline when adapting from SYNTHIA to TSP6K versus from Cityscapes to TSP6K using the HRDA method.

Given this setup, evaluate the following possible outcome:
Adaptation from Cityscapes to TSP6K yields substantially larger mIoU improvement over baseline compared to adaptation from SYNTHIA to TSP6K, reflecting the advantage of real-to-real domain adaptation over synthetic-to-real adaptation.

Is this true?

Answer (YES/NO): NO